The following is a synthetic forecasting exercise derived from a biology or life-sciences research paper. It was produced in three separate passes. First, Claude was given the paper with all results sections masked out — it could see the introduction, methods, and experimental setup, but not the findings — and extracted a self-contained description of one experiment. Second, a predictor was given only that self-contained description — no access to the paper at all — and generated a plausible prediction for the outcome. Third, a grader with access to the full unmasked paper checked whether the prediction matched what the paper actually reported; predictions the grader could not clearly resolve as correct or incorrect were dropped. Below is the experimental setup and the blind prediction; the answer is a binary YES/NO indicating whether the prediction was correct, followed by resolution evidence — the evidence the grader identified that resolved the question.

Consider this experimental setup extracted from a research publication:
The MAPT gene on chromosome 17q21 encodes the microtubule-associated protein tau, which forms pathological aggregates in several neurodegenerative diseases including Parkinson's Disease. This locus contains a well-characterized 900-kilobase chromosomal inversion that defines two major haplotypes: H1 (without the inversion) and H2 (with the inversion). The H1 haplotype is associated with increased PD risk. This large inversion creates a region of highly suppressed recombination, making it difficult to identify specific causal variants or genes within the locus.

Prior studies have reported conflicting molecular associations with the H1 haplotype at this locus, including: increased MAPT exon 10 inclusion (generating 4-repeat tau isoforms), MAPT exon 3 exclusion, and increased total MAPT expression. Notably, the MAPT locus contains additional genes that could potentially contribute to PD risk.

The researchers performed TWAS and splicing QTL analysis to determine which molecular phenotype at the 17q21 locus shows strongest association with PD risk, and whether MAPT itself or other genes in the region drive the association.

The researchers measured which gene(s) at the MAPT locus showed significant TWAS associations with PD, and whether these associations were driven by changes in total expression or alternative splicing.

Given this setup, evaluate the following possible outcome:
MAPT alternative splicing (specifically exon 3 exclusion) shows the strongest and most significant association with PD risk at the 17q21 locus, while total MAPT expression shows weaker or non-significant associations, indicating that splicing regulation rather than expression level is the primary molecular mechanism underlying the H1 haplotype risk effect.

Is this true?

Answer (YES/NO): YES